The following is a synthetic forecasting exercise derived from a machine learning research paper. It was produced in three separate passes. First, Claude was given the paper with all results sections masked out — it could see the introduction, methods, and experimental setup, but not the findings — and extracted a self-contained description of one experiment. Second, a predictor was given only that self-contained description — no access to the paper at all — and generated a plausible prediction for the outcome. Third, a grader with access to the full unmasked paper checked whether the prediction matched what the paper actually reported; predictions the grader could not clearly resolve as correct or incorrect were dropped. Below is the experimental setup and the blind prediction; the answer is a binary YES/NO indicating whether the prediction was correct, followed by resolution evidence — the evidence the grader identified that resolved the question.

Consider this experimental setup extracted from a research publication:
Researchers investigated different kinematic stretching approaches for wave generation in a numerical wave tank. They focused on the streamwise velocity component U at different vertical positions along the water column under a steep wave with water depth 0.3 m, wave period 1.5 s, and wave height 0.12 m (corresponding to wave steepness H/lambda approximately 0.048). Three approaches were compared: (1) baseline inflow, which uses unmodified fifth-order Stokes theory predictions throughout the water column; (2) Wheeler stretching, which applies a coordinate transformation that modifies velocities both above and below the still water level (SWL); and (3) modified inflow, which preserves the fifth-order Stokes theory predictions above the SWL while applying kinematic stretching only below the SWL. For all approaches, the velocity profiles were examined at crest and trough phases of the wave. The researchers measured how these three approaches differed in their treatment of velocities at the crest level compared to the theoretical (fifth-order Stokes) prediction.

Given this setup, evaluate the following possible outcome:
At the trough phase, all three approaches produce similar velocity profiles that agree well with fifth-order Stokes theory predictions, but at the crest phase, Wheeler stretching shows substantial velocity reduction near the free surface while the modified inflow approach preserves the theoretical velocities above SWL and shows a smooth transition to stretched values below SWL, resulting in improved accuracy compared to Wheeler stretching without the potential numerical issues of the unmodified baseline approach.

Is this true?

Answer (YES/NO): NO